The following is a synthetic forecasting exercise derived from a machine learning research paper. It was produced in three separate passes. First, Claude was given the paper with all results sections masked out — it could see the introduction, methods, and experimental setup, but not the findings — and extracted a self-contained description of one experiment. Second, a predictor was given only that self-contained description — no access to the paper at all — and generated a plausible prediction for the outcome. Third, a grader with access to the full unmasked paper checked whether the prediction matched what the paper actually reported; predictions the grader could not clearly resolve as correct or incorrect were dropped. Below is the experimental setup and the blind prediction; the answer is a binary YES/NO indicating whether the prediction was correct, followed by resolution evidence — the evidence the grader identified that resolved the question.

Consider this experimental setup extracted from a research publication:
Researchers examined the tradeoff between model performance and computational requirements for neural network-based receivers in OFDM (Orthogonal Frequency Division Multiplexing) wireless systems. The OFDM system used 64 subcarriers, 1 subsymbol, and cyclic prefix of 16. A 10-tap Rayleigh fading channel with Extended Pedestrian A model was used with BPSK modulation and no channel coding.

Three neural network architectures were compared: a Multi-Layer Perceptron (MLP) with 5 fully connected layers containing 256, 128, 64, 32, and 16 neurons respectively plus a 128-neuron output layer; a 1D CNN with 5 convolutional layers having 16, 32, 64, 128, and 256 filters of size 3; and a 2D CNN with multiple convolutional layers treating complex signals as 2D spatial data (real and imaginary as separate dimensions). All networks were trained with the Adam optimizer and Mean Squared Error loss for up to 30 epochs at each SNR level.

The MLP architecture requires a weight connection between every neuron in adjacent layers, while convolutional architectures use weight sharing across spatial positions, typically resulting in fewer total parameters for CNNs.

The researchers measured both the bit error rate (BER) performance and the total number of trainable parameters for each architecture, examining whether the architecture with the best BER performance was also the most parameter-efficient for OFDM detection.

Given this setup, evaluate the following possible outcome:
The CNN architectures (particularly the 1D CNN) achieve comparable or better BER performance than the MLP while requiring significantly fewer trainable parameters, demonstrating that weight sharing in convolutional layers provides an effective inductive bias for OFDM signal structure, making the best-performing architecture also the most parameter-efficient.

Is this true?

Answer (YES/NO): NO